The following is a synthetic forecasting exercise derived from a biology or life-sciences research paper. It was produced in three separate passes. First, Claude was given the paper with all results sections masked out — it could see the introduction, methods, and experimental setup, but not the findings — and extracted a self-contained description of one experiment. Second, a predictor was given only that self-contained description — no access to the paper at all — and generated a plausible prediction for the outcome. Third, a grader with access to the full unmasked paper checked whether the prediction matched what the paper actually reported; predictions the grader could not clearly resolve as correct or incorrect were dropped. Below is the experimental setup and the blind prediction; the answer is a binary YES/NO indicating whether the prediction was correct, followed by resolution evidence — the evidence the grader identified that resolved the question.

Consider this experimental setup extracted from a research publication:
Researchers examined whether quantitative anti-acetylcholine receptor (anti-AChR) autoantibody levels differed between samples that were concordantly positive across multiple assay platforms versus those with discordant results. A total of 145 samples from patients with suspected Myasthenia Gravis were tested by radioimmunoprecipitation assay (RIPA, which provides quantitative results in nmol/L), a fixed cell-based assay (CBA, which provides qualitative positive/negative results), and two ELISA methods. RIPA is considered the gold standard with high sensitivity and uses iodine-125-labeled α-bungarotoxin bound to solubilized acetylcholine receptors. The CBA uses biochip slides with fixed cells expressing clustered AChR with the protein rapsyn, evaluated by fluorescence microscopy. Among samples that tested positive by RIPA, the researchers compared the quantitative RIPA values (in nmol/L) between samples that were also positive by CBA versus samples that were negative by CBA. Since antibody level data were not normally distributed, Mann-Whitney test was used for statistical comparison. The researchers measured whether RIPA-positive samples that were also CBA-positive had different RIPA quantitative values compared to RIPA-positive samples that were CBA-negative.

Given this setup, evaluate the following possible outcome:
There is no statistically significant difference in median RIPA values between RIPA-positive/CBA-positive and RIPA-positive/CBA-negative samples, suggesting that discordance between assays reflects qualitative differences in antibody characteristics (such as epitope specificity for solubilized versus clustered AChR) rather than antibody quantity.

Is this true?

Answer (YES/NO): NO